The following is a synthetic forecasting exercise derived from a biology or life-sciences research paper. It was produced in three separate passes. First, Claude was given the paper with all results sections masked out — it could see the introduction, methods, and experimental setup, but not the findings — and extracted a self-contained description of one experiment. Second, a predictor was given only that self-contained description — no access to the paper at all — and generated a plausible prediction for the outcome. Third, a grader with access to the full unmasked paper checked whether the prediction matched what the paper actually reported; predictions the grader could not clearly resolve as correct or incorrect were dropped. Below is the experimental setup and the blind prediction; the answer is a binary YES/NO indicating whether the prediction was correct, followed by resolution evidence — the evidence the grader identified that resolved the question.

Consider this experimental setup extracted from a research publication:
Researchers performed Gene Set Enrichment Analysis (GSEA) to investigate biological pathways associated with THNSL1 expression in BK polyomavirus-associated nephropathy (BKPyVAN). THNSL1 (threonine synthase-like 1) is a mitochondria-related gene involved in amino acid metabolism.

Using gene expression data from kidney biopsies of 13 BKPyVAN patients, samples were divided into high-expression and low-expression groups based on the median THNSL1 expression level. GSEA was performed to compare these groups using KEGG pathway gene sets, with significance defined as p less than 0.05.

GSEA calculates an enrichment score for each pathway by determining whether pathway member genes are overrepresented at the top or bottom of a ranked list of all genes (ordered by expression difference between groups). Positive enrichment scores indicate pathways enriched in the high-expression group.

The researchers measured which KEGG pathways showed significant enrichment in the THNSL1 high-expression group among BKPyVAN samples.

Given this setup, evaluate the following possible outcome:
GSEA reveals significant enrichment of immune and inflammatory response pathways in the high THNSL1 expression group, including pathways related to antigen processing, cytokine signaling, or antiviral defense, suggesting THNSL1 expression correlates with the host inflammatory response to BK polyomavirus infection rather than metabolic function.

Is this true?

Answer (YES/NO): YES